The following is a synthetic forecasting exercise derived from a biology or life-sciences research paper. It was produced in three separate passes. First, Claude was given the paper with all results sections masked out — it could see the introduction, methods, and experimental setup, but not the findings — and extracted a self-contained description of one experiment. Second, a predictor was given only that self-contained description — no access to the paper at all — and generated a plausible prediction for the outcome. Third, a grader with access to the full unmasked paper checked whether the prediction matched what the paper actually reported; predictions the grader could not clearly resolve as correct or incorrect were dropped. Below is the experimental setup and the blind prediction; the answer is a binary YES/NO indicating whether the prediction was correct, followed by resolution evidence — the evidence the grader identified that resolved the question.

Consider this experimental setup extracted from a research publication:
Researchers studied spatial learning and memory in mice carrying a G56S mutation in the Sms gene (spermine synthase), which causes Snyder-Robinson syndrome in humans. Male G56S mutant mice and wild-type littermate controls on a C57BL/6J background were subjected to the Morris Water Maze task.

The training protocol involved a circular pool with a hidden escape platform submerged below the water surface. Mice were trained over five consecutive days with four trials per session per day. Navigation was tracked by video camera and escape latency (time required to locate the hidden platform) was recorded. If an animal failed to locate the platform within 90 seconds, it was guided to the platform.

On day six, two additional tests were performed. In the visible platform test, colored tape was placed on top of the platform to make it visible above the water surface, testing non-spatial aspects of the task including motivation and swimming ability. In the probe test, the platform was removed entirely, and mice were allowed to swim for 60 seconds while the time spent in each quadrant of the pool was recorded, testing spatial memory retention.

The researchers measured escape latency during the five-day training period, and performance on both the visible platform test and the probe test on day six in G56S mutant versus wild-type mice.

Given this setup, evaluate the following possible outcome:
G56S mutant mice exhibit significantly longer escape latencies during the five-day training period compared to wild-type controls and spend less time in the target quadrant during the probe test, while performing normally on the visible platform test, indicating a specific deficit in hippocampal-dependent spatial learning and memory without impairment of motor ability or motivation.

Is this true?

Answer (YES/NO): NO